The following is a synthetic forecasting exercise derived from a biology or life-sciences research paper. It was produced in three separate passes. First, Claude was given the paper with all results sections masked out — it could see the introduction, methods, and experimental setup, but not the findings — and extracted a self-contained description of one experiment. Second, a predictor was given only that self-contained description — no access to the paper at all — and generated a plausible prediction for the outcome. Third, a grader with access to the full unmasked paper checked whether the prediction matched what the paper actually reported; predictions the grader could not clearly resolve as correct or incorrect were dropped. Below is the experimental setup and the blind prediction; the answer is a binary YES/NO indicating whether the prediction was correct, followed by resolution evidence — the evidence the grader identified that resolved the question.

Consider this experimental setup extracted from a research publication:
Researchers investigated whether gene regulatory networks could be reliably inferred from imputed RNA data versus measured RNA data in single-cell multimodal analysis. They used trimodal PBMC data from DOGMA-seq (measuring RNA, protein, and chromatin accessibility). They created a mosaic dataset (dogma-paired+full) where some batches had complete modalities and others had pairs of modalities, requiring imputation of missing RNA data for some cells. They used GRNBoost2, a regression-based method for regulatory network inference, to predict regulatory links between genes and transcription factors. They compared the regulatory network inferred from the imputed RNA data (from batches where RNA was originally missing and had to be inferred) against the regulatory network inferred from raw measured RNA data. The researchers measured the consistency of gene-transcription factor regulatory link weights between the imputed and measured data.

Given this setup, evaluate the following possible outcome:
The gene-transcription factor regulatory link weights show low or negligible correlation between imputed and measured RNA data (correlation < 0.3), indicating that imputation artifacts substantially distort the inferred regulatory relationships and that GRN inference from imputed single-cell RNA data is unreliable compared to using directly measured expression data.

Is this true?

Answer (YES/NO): NO